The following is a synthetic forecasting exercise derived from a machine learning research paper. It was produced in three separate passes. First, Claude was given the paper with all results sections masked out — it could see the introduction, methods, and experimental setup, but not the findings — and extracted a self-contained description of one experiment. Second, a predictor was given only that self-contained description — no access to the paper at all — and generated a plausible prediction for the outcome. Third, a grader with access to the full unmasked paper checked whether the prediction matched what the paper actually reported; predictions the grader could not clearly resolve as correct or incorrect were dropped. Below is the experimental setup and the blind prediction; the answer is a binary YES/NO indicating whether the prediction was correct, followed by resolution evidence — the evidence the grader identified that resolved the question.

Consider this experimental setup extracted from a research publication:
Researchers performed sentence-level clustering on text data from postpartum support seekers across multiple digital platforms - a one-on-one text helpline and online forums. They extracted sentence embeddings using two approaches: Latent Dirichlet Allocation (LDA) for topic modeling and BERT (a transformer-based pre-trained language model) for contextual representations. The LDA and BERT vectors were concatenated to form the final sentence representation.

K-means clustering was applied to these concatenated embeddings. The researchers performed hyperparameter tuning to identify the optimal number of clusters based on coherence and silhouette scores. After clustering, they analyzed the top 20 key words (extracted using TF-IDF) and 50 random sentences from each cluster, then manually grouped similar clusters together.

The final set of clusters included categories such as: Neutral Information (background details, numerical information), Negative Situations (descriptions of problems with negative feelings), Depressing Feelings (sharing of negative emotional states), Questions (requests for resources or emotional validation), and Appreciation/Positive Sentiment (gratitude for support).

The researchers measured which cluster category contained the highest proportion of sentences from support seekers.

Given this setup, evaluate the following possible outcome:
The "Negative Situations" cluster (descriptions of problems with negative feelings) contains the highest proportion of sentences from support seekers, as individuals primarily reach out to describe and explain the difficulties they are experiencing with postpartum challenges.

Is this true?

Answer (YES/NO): YES